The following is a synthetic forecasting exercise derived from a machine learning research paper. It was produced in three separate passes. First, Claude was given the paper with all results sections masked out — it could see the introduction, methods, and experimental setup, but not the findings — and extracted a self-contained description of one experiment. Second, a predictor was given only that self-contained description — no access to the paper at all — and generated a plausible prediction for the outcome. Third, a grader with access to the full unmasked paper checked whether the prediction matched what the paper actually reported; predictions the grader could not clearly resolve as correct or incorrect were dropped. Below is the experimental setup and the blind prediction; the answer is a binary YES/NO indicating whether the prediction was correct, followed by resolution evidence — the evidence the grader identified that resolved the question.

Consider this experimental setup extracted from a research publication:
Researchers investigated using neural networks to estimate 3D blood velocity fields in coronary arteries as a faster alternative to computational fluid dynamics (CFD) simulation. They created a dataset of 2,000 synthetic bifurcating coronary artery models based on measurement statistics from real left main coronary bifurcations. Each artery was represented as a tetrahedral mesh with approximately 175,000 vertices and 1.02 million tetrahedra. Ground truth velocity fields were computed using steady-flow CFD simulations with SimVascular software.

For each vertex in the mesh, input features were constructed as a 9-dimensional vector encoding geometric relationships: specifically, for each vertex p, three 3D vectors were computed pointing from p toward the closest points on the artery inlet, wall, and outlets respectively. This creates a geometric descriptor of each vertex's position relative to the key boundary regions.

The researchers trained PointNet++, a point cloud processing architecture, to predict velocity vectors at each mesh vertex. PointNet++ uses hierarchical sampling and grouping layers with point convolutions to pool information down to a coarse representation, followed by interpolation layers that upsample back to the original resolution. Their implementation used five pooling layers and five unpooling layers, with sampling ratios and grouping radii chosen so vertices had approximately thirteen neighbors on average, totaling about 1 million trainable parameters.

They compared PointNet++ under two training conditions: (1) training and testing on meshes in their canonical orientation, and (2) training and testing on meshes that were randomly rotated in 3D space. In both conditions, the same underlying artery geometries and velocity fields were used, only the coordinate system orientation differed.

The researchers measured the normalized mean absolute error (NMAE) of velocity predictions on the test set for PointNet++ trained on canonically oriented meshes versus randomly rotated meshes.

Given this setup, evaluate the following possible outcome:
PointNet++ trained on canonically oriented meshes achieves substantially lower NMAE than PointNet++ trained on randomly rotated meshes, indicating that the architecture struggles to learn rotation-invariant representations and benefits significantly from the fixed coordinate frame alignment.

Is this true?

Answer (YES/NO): YES